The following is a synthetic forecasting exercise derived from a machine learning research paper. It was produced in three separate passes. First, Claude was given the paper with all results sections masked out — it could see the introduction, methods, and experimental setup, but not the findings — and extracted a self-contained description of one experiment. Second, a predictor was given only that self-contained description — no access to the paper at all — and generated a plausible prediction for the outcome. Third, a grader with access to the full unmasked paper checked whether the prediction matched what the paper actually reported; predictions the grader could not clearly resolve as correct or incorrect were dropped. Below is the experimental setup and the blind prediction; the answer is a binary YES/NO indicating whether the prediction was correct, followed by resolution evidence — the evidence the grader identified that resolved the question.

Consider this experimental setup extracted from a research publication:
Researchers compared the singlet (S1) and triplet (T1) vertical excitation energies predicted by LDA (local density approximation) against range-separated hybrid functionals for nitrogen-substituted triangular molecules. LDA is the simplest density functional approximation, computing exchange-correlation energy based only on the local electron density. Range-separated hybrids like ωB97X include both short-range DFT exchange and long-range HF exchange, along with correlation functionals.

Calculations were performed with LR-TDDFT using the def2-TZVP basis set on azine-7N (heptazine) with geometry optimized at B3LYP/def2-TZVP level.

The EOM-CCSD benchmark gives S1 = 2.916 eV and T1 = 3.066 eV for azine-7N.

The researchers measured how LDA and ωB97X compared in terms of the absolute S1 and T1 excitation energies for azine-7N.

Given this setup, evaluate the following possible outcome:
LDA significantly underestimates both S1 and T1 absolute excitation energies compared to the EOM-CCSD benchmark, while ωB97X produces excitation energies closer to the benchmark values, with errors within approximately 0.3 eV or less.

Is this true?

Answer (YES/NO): NO